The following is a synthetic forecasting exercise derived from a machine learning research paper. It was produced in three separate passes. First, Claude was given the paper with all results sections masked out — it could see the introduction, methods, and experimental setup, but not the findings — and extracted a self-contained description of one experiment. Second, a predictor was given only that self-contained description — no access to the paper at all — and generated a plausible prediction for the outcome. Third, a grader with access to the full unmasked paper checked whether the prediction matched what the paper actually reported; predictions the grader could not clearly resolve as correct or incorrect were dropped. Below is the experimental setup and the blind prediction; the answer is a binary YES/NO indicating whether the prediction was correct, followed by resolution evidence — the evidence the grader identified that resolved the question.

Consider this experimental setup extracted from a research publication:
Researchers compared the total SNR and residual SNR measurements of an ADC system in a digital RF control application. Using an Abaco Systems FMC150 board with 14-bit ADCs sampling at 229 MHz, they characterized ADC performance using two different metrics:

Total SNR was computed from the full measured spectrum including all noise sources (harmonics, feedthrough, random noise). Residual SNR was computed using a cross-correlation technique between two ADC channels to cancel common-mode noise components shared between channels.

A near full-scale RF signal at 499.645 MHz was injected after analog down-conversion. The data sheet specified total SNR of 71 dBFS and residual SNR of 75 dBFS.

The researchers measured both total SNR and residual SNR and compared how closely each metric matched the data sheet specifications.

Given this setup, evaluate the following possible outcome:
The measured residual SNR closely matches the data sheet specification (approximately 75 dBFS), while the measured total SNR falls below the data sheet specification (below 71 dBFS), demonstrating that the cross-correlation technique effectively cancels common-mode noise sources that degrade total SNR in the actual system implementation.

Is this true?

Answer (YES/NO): YES